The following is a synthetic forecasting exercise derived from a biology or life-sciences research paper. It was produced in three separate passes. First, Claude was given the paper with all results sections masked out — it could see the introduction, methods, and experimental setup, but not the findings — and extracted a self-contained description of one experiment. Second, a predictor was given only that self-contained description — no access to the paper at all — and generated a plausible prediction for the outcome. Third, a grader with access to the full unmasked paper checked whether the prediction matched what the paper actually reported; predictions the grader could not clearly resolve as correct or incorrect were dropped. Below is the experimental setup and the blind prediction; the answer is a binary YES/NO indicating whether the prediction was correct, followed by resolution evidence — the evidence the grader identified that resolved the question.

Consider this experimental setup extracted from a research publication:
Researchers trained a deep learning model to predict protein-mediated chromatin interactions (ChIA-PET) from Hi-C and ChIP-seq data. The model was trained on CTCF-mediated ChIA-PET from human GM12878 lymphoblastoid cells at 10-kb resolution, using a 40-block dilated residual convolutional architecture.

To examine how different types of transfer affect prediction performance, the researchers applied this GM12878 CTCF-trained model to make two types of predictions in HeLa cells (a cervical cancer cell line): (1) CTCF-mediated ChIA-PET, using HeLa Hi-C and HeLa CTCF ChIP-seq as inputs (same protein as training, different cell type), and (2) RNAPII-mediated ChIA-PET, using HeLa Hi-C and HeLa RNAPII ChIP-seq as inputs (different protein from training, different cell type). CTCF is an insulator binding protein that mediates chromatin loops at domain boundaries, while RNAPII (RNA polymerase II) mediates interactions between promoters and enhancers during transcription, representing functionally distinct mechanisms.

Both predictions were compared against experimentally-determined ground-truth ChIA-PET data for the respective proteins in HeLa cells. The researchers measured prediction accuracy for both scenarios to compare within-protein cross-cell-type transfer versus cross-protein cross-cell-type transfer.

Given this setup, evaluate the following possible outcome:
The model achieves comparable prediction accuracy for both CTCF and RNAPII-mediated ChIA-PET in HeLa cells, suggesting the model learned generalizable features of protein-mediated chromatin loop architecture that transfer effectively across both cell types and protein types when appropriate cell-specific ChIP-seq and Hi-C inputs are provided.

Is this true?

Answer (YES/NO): NO